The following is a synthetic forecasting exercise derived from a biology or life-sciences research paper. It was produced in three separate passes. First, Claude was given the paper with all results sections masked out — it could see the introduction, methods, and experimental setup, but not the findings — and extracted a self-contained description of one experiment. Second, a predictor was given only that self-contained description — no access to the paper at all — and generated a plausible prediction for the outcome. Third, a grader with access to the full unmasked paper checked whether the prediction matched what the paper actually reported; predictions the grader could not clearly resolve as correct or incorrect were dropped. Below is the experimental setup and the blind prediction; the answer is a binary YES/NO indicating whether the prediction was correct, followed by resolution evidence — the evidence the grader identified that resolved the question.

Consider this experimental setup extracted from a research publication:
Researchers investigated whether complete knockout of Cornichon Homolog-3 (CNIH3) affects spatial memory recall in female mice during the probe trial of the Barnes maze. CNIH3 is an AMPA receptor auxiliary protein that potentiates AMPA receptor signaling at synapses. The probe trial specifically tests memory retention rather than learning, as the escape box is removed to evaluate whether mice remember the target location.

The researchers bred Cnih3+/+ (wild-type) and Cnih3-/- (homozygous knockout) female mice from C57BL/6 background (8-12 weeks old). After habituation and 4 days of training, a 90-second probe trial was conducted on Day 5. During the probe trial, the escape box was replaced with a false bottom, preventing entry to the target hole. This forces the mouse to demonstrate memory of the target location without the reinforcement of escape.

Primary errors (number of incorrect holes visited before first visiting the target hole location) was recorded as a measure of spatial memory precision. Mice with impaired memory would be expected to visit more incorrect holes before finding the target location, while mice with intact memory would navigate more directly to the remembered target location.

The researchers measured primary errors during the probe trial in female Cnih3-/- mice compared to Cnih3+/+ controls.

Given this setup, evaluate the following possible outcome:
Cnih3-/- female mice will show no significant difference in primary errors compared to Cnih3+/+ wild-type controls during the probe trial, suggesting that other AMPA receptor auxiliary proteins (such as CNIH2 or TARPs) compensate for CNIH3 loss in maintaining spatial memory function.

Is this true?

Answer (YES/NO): NO